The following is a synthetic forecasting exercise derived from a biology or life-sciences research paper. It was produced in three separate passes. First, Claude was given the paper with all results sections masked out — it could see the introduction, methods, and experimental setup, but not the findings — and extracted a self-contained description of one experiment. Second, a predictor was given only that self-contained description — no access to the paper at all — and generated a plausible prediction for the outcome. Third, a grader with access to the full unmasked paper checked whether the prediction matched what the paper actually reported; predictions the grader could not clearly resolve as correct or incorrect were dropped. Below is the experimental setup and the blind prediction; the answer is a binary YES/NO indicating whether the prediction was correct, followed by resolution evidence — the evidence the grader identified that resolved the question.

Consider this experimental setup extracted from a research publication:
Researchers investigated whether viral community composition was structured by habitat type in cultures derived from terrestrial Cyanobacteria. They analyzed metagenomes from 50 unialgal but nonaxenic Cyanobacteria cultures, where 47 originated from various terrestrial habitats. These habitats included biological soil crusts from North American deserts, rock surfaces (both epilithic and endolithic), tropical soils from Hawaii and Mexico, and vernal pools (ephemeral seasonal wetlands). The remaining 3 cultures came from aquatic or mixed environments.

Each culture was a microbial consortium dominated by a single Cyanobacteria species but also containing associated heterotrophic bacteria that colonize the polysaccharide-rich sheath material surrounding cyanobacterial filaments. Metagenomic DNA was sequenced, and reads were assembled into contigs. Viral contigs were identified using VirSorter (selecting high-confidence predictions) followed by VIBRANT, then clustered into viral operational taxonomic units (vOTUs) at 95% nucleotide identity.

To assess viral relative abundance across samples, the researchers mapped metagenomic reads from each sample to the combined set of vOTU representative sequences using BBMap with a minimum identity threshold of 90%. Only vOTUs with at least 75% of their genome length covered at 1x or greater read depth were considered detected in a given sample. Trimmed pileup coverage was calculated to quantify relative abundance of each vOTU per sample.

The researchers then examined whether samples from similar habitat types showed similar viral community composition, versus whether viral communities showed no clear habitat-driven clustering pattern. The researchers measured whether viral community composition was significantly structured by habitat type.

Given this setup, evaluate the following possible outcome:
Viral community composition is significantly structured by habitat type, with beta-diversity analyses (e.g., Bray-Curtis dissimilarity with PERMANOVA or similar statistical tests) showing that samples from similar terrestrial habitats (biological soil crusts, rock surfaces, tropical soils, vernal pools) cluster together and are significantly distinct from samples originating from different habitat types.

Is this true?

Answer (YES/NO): NO